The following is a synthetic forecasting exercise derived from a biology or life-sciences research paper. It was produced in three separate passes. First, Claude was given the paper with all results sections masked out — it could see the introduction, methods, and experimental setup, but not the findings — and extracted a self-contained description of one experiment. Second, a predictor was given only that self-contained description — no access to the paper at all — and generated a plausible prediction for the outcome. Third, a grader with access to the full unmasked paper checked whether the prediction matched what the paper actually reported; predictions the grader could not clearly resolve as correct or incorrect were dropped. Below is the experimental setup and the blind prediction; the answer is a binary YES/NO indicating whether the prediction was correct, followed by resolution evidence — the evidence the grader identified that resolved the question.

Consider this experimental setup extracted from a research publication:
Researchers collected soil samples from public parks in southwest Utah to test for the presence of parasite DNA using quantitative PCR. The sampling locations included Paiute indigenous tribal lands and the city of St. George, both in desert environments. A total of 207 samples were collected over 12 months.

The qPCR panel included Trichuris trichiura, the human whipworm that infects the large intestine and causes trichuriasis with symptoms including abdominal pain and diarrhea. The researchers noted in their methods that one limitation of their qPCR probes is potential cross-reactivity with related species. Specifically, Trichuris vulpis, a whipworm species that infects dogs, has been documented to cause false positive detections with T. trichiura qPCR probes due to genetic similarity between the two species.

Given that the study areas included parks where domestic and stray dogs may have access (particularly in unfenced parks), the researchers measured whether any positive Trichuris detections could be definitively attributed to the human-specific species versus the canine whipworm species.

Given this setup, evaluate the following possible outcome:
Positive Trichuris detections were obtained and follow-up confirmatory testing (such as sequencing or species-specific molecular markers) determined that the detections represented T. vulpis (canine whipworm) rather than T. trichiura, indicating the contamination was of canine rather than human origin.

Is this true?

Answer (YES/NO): NO